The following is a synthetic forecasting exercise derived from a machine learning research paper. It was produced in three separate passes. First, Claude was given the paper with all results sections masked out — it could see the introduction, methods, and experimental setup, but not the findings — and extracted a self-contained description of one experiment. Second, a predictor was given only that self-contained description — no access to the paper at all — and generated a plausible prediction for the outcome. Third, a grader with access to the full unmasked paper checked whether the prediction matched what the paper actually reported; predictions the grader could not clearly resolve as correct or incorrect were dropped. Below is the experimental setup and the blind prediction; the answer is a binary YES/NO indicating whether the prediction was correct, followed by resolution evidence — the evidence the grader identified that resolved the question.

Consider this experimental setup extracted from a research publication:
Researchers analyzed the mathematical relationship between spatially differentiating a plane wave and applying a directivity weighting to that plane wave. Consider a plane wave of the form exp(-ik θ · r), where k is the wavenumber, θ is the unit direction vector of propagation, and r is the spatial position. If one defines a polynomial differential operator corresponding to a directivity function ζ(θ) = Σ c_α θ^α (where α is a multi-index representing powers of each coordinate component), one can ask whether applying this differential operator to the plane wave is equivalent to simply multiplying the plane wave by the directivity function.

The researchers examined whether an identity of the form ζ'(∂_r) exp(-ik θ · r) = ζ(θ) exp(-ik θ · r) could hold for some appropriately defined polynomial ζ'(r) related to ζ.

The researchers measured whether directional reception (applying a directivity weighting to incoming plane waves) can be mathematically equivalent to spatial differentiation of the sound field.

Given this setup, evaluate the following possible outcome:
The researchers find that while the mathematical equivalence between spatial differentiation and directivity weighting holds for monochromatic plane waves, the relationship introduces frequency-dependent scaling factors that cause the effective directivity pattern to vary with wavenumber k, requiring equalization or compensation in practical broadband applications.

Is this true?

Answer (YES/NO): NO